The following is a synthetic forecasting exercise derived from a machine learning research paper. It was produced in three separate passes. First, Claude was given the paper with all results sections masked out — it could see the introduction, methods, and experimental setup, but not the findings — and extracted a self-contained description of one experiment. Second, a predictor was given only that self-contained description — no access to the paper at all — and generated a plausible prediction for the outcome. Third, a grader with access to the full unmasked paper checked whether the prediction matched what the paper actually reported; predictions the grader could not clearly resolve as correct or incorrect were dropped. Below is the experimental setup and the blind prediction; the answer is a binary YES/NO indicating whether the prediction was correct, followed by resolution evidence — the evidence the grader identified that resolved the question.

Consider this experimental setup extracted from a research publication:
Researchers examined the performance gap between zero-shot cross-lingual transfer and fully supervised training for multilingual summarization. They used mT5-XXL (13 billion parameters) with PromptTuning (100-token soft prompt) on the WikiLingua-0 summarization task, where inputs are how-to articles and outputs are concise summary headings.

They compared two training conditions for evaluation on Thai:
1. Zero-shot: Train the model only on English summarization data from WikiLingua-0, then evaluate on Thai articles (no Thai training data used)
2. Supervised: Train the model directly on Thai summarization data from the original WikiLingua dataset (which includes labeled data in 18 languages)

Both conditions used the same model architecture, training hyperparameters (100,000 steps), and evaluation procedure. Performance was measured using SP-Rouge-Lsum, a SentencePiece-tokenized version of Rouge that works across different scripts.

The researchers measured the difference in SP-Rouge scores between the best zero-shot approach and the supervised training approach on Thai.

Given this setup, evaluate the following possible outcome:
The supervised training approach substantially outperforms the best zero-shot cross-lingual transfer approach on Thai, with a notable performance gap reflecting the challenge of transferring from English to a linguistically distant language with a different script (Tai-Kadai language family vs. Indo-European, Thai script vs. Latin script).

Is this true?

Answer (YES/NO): YES